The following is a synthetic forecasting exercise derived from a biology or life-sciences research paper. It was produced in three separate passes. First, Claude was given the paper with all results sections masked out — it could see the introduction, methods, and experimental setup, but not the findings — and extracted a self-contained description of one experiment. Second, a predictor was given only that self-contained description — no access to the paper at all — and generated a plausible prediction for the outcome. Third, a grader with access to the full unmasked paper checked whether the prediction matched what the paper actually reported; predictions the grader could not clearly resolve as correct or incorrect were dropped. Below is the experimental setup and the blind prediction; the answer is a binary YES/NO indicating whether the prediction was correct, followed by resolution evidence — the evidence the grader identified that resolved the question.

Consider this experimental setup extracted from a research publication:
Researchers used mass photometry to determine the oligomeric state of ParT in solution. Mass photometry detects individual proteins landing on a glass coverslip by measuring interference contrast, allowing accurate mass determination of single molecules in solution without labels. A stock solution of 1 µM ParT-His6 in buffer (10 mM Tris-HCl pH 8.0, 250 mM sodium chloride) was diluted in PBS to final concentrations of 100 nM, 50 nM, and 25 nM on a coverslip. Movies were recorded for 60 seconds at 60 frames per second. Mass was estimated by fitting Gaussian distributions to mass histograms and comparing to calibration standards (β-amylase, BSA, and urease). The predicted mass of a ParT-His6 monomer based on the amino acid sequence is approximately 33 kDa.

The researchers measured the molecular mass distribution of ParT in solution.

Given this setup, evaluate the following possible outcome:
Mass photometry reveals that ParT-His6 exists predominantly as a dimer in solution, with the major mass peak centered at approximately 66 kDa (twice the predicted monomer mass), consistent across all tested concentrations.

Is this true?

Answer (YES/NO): YES